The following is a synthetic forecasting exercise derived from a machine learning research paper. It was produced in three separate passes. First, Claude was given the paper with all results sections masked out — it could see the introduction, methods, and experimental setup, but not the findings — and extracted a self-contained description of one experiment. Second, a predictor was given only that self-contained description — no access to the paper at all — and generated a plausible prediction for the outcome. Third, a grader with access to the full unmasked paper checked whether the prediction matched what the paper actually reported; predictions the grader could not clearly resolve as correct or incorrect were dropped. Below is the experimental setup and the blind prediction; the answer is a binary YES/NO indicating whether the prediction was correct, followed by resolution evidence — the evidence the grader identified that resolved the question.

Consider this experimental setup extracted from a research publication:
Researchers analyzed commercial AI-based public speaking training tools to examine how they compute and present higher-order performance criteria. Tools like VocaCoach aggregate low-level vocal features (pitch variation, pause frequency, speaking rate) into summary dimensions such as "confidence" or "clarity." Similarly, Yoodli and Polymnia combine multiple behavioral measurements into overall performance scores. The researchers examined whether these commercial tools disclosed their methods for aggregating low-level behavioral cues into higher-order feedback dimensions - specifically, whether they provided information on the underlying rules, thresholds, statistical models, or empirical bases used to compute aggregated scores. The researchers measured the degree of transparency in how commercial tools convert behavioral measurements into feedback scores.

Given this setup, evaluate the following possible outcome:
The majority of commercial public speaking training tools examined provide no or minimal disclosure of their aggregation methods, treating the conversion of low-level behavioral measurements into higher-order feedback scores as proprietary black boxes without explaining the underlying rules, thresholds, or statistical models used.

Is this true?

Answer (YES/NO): YES